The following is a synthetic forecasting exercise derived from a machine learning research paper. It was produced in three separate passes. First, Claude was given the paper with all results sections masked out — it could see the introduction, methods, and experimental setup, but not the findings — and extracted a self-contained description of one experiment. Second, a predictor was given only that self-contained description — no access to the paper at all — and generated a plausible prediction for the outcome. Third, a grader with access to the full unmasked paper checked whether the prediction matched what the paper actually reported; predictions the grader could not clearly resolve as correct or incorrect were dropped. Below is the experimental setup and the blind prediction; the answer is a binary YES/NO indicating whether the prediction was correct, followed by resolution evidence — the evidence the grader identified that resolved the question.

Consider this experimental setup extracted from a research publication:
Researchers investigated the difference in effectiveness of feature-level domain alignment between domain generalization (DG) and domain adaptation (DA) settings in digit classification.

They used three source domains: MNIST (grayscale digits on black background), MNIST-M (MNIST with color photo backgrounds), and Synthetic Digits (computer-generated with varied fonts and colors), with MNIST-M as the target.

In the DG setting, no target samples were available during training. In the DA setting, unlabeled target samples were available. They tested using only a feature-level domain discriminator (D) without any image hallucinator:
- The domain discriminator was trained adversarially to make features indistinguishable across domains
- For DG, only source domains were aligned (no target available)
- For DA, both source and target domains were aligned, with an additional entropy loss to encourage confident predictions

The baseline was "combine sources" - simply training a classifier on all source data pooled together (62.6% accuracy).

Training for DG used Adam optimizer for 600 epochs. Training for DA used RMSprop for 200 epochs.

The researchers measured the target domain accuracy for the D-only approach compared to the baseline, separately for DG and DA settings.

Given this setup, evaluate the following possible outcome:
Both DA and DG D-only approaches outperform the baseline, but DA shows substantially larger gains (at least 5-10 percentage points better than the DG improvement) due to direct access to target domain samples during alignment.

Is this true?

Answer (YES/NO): NO